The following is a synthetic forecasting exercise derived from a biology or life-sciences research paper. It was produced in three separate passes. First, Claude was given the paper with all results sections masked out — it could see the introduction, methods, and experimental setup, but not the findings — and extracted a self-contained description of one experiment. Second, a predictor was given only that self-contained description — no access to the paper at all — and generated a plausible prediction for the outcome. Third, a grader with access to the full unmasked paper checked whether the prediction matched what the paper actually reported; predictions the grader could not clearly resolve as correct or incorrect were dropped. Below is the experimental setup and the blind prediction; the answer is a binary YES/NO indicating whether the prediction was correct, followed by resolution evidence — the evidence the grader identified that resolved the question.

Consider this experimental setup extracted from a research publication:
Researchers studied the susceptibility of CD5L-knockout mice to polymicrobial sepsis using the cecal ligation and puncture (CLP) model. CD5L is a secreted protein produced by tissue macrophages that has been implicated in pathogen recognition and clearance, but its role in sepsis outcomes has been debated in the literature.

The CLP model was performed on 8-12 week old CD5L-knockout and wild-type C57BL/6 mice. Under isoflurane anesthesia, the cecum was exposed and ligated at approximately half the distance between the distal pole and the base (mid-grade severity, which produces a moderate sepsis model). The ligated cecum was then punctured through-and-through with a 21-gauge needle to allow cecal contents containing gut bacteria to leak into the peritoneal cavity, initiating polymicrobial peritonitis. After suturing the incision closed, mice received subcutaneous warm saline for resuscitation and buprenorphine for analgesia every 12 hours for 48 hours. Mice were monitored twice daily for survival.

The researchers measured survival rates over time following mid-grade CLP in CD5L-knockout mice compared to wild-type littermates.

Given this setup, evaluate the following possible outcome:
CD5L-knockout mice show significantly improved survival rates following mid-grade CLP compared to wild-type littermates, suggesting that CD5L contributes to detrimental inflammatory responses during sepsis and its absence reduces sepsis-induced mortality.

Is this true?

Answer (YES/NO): NO